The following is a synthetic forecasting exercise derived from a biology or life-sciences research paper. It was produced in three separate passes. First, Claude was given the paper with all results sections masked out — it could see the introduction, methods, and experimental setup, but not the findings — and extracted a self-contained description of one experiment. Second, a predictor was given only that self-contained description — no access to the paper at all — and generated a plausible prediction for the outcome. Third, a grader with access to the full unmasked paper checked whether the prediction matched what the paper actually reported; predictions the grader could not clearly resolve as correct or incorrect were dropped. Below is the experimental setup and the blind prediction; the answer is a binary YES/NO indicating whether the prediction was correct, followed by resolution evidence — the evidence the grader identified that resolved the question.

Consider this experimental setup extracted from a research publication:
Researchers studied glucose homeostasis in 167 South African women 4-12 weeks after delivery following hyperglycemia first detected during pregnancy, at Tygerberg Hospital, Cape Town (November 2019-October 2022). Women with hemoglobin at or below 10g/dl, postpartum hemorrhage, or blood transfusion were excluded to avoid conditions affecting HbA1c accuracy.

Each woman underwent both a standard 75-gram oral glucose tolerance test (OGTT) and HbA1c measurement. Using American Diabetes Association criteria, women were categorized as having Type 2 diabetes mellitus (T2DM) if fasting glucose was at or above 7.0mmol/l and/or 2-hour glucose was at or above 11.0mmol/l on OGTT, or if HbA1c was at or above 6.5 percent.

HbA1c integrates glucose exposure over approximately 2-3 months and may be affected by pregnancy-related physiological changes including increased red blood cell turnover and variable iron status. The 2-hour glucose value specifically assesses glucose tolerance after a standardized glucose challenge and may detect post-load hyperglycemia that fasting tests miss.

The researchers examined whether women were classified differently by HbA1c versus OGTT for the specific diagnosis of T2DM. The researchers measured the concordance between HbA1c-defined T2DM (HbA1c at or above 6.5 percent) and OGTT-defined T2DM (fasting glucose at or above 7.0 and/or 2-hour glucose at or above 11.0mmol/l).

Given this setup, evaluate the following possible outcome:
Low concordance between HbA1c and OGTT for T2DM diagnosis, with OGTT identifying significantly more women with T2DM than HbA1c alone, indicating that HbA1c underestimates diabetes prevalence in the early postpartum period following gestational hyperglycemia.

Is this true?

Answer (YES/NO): NO